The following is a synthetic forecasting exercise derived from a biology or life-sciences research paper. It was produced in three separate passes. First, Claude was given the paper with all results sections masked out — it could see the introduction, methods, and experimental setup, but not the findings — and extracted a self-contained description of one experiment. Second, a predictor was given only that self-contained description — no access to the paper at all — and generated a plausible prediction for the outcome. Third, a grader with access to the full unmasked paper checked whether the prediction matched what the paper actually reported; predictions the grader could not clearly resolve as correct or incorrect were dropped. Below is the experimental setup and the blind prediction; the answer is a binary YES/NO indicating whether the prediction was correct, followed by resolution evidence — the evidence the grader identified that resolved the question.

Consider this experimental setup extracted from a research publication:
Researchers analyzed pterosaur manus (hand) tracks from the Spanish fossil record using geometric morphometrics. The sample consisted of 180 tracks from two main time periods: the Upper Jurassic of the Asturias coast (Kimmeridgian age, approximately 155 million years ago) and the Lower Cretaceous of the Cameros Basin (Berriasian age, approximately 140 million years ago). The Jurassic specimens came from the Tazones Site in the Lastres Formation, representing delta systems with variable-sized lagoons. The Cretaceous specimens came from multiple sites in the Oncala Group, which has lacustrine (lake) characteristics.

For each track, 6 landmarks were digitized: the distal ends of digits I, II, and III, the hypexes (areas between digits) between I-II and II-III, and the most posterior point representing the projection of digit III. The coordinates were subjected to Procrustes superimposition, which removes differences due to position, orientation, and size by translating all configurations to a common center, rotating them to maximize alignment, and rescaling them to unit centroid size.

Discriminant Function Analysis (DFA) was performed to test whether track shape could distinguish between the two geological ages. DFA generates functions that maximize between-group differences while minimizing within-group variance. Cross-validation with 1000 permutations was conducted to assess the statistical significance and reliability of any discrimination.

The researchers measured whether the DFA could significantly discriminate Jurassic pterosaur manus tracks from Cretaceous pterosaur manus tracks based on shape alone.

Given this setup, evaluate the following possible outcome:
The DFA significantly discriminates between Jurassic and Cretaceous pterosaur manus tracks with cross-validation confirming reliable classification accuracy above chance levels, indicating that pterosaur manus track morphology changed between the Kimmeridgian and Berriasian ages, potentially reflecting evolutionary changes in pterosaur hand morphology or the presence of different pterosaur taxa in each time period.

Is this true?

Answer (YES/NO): NO